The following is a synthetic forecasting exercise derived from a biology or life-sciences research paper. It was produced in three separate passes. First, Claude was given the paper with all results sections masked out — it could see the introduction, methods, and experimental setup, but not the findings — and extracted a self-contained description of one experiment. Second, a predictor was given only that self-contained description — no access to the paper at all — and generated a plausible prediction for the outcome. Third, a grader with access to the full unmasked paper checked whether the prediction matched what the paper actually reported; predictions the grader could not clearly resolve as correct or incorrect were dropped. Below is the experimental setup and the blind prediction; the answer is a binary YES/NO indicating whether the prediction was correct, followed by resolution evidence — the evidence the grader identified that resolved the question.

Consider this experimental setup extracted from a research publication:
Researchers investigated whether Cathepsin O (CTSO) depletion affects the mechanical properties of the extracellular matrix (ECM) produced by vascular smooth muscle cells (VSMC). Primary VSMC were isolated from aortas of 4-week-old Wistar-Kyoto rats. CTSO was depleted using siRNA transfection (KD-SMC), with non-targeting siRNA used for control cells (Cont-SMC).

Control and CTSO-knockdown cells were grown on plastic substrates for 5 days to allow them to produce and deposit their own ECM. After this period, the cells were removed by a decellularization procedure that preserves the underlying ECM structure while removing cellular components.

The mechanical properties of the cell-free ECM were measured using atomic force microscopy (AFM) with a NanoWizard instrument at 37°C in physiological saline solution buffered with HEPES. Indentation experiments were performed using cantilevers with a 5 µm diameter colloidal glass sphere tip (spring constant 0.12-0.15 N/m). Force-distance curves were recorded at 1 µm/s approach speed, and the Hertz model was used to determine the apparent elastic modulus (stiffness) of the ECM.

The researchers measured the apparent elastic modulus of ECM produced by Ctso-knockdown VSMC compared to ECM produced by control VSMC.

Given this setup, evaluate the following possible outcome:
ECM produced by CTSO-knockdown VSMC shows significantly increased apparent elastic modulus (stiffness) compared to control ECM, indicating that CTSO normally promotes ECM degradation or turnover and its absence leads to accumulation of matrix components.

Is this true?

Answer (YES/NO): NO